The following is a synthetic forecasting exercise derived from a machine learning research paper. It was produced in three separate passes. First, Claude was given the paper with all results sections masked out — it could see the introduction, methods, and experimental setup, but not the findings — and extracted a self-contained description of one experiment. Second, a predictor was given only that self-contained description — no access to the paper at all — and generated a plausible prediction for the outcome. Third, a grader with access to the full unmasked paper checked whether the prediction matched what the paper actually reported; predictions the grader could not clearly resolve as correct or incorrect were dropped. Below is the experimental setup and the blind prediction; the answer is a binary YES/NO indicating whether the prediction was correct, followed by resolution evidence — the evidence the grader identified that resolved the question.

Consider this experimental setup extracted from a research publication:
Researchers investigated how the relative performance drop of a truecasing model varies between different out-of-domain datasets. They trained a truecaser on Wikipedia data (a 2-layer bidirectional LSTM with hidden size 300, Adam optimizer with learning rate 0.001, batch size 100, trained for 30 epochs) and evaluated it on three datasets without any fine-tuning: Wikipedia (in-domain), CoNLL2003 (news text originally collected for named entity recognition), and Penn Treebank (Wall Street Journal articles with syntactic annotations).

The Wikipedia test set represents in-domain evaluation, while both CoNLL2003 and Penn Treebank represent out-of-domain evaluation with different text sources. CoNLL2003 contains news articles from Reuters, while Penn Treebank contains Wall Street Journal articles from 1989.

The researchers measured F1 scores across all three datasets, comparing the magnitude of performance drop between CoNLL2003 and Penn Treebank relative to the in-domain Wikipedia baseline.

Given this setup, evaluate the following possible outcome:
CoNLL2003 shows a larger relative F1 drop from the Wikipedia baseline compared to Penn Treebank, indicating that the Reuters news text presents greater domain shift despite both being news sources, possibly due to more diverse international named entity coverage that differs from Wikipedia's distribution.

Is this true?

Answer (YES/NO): YES